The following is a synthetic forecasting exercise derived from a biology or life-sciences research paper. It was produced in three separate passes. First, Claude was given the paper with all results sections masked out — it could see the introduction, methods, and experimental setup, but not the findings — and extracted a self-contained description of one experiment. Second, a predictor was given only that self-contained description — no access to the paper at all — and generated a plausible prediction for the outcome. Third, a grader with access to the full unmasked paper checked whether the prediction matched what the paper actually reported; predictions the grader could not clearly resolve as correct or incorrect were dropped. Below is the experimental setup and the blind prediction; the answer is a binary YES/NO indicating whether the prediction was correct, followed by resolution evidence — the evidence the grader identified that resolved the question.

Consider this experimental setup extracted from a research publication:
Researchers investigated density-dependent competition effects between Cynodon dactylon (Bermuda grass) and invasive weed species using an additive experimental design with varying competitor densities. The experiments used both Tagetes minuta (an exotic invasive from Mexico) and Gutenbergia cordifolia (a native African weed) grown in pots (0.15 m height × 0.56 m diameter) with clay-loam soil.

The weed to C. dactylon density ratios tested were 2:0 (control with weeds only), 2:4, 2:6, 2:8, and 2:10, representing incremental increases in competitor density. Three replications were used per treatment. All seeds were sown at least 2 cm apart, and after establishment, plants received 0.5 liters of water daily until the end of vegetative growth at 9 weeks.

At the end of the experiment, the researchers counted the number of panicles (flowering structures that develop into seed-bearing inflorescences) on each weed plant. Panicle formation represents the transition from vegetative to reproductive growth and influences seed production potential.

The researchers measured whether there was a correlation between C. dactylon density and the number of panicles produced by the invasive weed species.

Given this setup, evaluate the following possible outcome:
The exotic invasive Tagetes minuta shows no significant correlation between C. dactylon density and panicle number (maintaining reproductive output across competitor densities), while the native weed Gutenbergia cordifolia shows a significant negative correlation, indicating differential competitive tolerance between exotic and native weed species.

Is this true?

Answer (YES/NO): NO